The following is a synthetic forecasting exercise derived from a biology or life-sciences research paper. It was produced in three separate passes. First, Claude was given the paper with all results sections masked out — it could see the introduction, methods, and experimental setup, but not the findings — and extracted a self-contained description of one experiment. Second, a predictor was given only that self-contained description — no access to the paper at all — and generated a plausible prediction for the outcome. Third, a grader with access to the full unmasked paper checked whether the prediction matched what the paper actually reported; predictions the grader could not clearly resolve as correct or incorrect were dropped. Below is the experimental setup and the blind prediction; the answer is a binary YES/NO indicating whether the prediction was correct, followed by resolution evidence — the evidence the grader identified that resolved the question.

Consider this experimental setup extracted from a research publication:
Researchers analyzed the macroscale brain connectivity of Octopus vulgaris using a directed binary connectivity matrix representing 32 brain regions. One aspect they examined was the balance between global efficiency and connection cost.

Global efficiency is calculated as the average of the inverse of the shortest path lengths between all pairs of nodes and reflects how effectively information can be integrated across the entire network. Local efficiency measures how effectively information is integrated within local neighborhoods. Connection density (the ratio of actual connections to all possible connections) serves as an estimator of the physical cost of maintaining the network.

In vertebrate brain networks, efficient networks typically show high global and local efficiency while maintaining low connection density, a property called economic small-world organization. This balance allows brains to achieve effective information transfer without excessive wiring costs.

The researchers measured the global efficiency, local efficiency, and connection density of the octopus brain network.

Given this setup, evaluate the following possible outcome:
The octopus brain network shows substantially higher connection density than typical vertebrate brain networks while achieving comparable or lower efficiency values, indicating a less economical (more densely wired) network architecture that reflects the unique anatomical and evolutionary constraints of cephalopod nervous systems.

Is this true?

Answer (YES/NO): NO